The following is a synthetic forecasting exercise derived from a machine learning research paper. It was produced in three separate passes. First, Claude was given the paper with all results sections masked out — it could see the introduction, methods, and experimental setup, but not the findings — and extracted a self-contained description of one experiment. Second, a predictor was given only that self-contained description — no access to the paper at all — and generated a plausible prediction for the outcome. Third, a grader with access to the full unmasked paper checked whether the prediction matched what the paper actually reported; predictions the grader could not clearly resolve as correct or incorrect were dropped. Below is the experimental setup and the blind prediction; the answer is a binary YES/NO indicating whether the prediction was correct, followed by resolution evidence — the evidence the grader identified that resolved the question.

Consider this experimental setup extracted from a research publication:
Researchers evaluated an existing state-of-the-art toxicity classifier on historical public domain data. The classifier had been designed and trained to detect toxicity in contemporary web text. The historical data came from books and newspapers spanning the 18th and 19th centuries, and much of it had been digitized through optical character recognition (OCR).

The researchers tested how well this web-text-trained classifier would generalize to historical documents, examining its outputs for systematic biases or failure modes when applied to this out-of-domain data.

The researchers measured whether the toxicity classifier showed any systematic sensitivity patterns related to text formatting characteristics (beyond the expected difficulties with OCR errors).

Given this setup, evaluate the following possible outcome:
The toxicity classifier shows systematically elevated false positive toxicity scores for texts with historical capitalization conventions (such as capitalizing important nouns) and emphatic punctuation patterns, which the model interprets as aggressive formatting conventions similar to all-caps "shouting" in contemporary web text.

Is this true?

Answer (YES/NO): NO